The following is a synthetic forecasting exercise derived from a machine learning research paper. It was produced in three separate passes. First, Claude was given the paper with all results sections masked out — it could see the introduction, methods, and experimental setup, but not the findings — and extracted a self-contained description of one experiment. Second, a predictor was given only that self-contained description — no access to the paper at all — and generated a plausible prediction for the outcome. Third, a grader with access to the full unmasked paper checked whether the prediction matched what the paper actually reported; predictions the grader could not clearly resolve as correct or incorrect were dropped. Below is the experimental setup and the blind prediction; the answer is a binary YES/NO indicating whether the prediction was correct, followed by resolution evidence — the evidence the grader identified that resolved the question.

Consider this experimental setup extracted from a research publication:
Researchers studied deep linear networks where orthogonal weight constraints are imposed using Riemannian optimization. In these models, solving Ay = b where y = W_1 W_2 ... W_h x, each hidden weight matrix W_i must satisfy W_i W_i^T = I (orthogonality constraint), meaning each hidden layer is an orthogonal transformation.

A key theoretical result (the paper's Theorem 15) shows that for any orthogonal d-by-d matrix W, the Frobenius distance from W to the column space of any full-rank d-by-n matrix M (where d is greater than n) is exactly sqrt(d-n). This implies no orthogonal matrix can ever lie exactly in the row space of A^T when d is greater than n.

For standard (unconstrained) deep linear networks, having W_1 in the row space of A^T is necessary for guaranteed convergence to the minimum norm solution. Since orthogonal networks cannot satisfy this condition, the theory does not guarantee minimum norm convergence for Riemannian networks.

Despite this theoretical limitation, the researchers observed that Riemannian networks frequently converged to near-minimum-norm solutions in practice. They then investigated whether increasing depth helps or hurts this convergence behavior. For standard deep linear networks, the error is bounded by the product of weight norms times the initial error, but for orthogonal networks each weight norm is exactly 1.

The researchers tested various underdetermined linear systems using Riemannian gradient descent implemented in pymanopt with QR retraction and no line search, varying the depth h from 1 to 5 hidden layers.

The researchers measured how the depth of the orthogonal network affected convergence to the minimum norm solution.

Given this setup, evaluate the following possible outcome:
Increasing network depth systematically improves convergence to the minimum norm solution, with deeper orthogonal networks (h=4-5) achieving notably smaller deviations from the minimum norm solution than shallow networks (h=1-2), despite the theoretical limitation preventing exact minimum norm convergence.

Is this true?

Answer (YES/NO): NO